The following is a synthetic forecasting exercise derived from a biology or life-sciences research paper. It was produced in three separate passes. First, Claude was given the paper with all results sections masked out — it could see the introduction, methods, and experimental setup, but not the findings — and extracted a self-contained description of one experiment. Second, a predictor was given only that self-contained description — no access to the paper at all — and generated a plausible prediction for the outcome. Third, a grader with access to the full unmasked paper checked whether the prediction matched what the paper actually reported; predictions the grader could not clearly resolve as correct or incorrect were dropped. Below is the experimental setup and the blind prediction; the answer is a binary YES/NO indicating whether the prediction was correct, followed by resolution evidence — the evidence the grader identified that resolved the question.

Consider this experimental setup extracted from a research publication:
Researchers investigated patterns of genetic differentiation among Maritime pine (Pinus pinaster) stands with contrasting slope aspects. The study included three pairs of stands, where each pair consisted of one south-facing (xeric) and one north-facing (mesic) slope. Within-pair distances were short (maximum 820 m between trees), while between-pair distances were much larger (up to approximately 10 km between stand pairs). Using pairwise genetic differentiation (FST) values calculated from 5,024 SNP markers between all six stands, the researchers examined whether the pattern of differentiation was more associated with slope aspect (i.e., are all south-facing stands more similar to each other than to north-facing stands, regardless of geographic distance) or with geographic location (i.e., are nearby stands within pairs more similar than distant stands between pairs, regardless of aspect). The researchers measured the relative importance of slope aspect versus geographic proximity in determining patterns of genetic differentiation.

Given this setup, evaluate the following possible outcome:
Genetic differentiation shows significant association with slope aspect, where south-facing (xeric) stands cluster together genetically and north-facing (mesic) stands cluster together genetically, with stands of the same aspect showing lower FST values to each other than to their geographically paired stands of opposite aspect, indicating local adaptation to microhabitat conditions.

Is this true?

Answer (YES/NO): NO